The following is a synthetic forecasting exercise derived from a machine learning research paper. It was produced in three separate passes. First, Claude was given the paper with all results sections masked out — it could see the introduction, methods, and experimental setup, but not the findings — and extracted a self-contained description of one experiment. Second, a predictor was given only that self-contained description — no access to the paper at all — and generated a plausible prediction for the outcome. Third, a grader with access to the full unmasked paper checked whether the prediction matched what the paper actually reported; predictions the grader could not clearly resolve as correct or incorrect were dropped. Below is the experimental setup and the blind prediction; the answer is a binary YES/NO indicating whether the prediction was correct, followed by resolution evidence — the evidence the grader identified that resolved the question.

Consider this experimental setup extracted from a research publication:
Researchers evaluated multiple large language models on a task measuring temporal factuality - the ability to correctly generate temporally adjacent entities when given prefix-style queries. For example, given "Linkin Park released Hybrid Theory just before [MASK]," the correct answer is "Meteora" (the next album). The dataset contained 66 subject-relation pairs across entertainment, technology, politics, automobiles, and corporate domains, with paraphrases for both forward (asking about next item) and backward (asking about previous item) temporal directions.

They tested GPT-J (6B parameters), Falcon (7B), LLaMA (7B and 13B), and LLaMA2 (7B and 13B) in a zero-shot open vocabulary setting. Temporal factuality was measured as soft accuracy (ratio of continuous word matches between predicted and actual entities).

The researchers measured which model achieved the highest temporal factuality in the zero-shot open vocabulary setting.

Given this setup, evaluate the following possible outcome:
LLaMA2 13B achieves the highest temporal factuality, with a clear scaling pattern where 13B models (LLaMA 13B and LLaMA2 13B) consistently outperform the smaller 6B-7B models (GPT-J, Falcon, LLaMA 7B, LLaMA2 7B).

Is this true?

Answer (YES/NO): NO